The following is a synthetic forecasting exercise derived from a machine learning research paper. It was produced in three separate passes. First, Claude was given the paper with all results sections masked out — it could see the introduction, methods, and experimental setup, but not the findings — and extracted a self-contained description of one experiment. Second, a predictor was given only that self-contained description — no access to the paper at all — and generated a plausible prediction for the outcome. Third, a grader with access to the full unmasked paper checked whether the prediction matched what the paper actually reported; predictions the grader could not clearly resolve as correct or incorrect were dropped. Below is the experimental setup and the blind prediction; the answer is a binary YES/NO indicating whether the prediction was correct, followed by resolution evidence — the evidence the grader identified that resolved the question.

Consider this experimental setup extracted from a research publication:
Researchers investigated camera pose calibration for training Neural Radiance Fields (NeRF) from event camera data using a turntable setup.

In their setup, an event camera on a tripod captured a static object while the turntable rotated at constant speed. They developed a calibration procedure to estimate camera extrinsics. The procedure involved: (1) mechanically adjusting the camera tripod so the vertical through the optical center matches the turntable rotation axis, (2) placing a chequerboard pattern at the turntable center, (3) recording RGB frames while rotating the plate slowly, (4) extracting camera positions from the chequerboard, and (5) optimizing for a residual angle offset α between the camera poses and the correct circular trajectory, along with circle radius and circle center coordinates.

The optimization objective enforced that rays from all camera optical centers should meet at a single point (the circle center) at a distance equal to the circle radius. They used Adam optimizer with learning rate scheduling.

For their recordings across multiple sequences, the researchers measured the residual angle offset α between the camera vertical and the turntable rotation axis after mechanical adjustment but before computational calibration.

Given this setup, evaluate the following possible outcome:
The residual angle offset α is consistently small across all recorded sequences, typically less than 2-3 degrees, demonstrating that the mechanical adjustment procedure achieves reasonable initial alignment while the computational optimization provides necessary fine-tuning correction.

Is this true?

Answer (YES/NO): NO